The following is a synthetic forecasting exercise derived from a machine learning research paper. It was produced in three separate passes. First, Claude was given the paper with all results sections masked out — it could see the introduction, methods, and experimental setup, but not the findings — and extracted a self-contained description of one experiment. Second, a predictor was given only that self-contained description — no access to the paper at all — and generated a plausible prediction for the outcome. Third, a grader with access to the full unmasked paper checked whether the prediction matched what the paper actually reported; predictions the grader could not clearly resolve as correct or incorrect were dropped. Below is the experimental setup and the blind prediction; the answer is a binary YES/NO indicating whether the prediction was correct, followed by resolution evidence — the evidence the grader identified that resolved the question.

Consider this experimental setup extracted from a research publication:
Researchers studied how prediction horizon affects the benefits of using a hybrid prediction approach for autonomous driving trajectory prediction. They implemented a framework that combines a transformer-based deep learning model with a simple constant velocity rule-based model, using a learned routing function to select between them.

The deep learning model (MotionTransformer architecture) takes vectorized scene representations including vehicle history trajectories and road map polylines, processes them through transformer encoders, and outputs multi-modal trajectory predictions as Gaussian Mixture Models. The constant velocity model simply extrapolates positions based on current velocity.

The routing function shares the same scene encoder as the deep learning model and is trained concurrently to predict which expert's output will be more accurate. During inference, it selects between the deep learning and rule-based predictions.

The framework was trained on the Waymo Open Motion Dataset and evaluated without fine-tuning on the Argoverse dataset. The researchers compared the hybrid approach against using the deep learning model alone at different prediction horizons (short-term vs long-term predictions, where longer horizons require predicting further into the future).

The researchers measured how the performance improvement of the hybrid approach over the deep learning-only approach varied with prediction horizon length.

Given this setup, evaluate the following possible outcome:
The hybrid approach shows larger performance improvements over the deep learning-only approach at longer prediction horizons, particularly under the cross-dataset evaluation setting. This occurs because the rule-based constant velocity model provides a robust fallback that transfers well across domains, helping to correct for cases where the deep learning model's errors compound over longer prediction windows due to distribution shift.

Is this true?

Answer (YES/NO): YES